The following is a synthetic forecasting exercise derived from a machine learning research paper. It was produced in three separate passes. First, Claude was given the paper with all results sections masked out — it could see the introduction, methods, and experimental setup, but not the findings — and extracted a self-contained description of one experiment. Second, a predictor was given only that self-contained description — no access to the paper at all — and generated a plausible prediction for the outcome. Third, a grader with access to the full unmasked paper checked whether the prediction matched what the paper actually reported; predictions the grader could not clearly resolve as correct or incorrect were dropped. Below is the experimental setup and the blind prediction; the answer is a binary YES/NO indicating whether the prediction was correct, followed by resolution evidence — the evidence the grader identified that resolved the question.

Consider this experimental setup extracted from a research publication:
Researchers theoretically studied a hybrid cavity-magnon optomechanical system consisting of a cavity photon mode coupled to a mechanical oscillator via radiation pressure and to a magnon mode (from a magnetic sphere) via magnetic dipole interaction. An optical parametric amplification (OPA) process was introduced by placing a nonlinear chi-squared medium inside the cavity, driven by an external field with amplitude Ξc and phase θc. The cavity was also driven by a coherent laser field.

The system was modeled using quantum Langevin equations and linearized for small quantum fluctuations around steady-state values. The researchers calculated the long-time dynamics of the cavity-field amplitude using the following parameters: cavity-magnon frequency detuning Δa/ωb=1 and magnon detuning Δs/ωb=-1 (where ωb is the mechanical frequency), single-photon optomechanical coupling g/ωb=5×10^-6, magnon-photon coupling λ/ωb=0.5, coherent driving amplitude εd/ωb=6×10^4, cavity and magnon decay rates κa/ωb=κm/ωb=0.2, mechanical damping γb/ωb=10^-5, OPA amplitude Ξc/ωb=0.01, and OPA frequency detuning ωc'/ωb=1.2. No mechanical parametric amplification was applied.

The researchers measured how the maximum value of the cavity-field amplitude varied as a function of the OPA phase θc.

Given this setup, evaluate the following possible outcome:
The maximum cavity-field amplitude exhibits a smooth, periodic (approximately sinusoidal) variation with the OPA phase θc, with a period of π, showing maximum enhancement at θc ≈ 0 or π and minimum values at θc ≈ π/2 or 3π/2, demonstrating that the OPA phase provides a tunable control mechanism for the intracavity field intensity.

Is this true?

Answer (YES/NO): NO